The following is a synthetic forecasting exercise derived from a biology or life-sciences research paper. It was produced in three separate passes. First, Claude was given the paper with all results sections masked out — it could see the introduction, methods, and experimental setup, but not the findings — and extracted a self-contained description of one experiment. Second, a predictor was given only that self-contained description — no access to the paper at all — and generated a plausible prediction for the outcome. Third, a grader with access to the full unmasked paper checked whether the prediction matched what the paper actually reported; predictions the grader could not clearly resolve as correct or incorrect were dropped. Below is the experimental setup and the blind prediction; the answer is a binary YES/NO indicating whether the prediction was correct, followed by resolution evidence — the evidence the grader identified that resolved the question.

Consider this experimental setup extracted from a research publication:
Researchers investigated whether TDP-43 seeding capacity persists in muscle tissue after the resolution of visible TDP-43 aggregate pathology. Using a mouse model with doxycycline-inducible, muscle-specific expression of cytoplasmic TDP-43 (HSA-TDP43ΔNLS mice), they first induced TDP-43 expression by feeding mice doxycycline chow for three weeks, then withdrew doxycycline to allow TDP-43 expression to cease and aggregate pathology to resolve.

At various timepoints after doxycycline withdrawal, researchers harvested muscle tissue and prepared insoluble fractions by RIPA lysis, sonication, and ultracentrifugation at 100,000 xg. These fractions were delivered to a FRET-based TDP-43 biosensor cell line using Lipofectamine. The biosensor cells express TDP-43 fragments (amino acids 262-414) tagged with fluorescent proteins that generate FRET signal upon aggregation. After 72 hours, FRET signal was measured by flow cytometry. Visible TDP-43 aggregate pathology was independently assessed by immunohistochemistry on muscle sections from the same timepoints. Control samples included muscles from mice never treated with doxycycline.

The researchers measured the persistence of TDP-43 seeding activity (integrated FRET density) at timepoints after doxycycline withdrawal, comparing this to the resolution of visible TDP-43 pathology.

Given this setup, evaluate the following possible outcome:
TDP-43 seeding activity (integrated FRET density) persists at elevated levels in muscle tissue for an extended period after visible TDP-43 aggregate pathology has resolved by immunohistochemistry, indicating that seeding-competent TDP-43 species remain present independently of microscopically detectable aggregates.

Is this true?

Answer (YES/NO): YES